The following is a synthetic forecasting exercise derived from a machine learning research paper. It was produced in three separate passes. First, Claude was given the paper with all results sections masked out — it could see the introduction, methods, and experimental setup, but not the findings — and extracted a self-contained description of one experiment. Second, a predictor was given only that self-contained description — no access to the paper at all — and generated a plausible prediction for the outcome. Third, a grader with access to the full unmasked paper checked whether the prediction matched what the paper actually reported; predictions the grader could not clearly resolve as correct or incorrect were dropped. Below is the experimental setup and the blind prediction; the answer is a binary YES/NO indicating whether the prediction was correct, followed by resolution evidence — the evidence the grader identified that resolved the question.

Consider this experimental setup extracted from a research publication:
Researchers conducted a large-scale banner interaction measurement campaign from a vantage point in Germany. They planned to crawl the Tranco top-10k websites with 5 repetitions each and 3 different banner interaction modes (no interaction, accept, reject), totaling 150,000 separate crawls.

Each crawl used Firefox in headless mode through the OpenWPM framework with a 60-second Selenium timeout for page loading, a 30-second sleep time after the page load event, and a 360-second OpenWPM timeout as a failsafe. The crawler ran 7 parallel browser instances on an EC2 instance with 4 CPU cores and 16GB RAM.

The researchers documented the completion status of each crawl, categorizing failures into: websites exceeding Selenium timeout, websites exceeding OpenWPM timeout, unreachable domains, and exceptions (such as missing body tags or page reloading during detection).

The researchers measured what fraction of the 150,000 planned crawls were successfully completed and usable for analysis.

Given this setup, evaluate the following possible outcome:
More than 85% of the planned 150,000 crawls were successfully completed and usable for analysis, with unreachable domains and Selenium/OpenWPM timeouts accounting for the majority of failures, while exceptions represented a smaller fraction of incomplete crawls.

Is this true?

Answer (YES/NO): YES